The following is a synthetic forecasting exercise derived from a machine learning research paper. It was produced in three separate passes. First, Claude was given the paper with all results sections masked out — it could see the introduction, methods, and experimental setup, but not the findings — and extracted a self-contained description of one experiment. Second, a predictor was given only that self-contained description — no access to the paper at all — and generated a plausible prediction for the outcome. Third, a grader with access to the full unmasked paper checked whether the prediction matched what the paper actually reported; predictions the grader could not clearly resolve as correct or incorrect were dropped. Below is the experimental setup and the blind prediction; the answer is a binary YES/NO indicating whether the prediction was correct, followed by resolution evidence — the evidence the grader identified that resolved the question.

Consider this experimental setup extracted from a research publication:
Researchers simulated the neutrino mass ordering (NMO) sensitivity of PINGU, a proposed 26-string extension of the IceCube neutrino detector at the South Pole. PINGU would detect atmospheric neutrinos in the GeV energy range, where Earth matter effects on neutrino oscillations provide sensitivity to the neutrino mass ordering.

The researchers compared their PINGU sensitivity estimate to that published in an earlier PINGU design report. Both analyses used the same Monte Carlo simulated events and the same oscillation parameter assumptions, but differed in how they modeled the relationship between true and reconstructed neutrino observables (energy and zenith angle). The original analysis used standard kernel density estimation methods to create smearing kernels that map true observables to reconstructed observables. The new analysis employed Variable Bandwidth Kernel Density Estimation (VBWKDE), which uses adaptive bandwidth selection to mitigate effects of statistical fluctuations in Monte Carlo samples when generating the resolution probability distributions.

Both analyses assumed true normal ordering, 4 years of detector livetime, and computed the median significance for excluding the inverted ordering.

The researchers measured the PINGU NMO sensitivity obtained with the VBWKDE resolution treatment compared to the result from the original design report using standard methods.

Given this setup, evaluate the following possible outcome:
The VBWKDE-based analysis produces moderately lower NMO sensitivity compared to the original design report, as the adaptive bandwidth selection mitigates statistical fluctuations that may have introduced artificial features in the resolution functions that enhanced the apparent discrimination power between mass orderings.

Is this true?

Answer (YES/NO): NO